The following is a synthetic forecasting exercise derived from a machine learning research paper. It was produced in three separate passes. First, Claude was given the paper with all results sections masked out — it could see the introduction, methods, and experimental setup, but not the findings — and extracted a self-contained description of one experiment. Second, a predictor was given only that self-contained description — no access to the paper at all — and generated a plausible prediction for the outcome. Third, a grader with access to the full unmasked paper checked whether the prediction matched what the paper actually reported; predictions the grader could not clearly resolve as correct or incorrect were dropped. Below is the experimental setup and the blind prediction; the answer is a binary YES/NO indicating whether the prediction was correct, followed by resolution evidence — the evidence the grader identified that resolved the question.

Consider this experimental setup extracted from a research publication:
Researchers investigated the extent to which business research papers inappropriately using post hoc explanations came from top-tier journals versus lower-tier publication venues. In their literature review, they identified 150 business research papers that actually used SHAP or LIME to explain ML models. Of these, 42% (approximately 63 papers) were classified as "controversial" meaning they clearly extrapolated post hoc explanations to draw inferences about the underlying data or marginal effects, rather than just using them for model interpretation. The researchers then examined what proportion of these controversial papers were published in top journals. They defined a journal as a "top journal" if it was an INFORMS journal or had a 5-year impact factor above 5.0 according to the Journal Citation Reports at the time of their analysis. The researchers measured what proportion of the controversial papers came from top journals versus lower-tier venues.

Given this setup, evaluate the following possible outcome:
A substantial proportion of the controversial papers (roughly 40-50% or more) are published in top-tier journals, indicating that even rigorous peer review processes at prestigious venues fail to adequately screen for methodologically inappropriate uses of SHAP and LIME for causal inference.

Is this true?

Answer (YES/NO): YES